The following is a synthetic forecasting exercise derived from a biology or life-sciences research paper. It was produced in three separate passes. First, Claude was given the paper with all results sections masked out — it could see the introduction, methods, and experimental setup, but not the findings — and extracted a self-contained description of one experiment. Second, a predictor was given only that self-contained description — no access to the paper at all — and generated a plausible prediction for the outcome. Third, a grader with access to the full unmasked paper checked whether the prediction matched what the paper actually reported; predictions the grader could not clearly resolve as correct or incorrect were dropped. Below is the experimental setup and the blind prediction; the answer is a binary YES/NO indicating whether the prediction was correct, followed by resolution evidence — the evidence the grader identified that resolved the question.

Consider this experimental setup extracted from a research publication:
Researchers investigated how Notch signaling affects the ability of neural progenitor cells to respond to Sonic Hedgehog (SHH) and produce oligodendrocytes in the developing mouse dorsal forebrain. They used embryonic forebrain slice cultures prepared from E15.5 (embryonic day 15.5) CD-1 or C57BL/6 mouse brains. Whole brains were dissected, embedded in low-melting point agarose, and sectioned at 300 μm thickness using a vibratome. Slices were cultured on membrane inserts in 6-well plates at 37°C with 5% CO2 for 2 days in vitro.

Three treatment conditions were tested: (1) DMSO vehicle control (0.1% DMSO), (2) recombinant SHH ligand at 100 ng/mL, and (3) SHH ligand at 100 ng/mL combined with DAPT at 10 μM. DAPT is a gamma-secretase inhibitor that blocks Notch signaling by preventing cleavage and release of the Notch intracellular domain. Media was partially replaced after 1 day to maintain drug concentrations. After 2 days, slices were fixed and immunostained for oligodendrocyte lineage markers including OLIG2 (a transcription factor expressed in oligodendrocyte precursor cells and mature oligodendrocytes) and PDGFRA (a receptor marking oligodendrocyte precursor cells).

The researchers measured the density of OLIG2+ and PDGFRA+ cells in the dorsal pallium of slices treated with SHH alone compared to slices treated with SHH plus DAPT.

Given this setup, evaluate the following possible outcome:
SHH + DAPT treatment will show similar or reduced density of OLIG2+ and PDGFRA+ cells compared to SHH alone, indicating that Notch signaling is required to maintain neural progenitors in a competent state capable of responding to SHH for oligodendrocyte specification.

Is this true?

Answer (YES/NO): YES